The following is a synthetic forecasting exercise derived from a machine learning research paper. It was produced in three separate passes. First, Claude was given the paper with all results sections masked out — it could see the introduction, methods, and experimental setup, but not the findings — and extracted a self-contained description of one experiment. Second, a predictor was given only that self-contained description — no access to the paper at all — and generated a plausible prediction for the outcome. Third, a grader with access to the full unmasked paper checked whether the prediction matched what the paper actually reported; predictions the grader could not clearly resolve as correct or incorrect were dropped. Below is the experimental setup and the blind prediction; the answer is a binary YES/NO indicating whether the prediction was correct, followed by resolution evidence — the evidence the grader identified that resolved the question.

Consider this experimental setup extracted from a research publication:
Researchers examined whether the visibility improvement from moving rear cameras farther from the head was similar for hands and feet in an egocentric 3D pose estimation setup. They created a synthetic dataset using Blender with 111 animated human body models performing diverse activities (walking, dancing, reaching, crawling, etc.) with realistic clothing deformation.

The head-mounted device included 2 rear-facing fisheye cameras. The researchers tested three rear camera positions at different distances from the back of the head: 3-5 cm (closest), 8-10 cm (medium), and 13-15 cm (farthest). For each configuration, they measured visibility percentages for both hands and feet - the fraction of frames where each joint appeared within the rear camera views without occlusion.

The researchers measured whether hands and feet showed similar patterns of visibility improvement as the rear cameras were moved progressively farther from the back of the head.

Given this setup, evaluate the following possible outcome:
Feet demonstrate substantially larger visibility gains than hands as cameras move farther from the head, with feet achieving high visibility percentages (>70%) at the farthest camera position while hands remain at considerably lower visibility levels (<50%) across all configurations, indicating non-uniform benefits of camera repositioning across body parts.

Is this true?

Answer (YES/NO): NO